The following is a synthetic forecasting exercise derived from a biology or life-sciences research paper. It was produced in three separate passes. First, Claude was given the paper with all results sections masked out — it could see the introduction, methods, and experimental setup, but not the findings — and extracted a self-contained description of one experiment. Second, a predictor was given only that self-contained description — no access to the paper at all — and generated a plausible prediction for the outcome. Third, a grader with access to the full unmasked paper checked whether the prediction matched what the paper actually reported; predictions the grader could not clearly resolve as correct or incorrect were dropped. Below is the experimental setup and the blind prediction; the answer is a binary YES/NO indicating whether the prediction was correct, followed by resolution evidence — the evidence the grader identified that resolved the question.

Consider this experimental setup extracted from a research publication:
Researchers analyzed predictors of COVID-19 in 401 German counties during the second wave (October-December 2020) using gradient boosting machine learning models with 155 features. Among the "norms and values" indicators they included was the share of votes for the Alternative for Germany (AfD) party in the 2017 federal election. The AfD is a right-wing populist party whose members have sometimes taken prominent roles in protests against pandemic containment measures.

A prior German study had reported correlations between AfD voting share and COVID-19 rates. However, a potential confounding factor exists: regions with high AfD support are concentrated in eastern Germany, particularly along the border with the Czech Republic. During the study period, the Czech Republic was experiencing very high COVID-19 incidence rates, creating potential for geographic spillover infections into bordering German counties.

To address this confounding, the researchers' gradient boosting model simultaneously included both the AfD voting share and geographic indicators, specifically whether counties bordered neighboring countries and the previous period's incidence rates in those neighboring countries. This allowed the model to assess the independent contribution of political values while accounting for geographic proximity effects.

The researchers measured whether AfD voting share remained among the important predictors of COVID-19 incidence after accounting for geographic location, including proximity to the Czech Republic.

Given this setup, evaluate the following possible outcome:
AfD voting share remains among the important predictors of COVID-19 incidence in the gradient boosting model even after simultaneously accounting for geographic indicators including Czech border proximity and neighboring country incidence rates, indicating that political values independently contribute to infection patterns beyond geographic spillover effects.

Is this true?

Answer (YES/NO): YES